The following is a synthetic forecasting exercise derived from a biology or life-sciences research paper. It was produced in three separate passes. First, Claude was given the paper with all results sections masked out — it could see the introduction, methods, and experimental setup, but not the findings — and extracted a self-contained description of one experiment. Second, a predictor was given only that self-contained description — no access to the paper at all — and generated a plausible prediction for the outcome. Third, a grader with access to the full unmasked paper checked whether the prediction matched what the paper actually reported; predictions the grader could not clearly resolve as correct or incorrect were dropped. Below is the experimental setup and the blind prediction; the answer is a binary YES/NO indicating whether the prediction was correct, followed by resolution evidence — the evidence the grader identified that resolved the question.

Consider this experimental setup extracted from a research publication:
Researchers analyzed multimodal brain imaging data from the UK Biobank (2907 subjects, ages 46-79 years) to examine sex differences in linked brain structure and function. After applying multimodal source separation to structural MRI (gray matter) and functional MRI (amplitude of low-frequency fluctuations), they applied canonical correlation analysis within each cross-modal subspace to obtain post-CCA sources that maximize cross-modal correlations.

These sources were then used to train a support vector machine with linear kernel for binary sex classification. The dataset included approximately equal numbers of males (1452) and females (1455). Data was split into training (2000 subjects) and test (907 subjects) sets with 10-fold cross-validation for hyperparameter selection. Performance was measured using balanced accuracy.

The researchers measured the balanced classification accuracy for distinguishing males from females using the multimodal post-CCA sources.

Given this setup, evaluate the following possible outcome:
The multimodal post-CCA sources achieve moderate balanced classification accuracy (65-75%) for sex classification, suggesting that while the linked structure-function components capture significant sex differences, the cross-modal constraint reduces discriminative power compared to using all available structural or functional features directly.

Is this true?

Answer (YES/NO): NO